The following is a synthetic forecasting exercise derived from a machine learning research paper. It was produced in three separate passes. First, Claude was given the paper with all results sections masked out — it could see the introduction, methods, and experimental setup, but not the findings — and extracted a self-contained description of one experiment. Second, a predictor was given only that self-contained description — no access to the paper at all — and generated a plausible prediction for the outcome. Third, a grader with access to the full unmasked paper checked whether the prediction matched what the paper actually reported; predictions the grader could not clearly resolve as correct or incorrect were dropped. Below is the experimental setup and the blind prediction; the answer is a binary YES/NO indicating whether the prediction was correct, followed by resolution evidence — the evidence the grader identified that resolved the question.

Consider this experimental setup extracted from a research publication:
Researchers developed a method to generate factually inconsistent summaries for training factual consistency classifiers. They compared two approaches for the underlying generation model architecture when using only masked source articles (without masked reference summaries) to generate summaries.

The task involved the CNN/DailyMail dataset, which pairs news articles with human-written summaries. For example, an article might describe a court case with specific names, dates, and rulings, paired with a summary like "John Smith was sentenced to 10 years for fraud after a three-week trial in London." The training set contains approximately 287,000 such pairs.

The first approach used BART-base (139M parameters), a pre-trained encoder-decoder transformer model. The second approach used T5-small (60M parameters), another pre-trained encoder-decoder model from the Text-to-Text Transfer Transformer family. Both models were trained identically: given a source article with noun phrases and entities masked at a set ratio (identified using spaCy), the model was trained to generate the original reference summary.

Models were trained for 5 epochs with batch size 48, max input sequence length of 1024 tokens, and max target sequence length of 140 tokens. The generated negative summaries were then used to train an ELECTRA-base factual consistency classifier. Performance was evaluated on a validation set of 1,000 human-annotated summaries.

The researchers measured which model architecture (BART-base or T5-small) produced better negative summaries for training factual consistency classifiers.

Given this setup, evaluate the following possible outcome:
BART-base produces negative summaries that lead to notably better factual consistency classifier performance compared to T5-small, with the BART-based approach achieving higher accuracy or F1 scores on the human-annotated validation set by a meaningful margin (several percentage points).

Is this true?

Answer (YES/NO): NO